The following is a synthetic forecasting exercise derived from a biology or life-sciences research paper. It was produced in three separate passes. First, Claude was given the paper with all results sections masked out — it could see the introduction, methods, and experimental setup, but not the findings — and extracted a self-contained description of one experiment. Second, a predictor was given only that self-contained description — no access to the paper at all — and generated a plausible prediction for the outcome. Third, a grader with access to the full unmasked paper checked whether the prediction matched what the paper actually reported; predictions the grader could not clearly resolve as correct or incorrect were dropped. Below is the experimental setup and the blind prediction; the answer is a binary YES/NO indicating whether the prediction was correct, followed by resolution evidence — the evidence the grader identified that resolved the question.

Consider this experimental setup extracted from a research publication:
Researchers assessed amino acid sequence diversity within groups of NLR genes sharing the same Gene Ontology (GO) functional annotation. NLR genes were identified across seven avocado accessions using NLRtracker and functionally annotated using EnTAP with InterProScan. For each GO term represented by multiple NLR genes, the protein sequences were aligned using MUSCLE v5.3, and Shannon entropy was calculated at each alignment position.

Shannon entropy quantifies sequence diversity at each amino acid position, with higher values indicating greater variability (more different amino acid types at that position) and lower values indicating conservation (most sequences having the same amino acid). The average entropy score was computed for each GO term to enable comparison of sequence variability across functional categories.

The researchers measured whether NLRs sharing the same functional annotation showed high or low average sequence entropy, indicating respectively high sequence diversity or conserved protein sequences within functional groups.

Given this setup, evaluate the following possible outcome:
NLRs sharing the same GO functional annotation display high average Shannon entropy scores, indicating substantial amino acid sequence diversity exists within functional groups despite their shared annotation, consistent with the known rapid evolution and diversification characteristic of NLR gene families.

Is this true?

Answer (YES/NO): YES